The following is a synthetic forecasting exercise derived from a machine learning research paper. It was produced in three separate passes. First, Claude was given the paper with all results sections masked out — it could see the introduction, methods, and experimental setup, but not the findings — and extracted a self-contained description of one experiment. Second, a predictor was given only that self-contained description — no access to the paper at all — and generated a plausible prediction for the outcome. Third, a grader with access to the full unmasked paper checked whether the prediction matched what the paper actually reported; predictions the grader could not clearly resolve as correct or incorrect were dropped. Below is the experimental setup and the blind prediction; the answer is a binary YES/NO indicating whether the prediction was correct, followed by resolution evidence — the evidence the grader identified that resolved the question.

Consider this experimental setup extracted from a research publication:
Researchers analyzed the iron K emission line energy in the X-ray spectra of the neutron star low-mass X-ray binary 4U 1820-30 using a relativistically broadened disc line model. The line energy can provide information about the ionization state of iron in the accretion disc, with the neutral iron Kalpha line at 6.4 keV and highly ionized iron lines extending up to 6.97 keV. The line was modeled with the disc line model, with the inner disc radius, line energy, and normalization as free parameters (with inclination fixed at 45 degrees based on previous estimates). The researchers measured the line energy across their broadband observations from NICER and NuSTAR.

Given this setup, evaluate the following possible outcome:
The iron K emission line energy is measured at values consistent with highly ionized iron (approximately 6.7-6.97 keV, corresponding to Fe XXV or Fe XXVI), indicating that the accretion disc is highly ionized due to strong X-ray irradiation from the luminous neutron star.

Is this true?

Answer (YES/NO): NO